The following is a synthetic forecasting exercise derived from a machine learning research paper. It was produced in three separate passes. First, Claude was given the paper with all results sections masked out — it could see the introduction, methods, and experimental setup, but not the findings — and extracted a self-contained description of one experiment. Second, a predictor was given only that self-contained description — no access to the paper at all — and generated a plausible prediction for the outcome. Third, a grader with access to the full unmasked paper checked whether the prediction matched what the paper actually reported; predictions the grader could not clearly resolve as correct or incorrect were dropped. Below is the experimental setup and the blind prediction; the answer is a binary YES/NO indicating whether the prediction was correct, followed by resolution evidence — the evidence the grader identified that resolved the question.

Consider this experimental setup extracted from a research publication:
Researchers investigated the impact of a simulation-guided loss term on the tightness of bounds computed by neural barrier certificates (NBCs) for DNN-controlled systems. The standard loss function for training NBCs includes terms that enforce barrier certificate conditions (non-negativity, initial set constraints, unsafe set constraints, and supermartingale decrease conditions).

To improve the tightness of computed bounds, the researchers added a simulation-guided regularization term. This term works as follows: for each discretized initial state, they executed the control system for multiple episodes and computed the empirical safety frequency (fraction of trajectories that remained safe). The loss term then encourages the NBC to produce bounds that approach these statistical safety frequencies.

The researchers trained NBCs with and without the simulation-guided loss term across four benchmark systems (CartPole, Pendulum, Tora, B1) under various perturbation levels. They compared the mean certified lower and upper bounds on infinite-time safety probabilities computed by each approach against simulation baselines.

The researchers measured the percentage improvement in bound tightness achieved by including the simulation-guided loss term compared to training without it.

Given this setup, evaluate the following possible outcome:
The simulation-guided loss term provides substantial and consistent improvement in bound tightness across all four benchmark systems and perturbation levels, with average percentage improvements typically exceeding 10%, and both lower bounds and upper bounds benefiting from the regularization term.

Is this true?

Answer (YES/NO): YES